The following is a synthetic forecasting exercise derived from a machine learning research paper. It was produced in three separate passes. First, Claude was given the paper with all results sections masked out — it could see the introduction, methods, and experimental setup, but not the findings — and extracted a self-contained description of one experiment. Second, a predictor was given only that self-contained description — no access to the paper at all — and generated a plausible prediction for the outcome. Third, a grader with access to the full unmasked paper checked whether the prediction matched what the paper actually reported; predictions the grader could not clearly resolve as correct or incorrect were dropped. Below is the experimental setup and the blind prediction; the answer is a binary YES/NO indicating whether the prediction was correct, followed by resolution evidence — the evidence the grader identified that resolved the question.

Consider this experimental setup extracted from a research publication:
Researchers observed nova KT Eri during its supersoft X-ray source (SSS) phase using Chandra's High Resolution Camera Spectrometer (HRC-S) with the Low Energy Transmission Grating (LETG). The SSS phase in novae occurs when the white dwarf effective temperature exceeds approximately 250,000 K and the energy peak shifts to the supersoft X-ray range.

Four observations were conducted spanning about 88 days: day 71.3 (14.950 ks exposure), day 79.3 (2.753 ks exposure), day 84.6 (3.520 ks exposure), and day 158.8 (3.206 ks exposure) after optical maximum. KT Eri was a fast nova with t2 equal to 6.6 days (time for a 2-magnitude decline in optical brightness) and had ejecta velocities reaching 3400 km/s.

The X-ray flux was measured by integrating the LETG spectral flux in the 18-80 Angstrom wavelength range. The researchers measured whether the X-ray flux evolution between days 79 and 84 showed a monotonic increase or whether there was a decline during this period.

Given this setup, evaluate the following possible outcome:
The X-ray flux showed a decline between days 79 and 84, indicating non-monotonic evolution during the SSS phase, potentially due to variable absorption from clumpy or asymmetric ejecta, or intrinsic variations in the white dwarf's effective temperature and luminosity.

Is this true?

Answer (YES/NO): YES